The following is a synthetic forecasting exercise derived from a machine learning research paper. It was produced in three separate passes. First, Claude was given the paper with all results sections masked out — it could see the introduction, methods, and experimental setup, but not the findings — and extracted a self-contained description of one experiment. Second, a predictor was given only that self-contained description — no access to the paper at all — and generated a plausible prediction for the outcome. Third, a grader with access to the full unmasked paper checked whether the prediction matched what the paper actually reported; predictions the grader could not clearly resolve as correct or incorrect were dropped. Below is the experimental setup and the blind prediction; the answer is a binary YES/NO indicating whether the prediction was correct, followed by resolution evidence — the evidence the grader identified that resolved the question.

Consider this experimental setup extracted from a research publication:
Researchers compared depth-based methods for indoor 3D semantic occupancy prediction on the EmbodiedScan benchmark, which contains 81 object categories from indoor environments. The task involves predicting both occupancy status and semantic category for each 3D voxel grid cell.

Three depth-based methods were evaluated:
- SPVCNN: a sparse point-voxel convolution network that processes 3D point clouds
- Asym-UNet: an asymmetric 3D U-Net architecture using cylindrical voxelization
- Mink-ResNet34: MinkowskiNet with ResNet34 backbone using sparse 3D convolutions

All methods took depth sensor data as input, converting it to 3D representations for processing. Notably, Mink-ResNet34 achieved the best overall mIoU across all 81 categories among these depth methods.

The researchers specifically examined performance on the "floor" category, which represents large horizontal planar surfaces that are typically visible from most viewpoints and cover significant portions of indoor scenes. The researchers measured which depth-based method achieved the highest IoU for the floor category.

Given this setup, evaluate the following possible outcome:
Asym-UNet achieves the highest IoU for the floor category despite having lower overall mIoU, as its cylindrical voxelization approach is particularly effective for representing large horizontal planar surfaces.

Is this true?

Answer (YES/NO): YES